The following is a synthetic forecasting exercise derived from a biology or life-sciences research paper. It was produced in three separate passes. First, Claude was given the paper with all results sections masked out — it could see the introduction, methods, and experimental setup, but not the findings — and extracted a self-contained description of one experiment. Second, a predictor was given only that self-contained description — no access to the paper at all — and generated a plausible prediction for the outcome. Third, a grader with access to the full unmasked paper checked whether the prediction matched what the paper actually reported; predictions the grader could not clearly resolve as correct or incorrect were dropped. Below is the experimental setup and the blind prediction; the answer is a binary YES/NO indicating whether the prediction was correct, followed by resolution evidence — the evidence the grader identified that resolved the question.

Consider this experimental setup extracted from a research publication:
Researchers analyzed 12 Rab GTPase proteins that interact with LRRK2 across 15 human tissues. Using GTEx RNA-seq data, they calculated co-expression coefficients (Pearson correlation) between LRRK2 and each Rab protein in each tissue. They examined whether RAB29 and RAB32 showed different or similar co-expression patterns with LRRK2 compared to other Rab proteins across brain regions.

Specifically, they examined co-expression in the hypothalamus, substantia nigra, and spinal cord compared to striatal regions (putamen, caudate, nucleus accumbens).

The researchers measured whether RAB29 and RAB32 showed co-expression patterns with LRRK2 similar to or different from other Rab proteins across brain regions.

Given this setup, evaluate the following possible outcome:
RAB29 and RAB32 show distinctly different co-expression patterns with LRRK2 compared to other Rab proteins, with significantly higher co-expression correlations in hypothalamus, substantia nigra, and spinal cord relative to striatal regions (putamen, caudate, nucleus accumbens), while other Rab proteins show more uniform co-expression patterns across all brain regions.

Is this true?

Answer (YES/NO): NO